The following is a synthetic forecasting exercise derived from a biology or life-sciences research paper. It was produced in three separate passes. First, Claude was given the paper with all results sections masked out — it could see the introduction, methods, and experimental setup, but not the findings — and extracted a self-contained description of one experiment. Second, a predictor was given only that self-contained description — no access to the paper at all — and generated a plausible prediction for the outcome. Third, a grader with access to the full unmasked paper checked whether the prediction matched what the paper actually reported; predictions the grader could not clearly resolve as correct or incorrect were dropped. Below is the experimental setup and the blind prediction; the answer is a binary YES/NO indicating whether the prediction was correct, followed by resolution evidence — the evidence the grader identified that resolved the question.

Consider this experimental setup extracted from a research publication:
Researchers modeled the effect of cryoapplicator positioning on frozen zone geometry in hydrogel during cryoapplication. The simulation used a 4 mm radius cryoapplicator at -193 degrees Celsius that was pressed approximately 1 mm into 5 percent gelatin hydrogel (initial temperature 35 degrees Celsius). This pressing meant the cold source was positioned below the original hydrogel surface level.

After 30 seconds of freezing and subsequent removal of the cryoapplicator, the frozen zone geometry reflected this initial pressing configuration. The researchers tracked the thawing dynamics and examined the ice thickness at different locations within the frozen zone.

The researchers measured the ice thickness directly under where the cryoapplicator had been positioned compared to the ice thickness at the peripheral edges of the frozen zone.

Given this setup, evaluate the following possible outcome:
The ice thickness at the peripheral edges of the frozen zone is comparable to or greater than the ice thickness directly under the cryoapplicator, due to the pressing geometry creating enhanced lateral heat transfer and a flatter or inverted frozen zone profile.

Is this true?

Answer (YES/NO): YES